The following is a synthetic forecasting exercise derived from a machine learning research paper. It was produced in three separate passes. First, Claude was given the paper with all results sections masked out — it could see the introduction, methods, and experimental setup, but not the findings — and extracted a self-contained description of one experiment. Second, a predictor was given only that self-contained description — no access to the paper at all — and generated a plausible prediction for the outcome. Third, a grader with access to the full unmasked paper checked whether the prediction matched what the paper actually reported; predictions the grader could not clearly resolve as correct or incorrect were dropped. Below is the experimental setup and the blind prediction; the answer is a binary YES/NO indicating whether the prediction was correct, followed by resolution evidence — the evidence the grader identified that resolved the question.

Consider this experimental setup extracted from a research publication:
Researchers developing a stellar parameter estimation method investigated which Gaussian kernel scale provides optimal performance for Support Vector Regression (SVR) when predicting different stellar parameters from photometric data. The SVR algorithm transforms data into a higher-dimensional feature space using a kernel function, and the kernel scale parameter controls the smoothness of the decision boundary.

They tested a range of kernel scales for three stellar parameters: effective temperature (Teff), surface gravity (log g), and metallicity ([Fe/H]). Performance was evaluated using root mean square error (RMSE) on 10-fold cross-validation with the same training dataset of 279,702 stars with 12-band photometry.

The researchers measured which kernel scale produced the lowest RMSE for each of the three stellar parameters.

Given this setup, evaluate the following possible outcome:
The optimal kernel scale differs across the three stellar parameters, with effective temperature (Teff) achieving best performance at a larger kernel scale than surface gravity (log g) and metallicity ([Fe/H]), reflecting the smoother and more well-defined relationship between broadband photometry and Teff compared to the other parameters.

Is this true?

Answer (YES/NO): YES